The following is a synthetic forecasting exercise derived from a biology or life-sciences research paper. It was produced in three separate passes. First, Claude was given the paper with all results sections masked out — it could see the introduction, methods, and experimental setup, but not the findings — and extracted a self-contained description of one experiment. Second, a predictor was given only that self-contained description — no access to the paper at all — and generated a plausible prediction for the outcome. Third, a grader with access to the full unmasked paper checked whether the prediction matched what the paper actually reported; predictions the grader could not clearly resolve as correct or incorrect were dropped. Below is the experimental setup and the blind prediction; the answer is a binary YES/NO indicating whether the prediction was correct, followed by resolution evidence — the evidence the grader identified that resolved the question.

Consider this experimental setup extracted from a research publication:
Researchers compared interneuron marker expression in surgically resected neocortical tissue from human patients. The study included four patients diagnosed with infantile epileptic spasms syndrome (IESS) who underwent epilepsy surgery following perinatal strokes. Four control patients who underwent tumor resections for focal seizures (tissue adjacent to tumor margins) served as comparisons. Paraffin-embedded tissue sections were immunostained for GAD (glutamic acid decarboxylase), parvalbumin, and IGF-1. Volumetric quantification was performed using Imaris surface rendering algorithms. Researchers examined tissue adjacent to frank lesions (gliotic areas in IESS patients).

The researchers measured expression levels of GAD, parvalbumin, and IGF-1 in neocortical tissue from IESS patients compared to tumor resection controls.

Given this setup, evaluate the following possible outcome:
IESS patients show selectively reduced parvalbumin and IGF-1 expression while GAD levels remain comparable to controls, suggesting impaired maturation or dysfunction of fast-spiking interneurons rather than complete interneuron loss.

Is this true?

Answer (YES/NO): NO